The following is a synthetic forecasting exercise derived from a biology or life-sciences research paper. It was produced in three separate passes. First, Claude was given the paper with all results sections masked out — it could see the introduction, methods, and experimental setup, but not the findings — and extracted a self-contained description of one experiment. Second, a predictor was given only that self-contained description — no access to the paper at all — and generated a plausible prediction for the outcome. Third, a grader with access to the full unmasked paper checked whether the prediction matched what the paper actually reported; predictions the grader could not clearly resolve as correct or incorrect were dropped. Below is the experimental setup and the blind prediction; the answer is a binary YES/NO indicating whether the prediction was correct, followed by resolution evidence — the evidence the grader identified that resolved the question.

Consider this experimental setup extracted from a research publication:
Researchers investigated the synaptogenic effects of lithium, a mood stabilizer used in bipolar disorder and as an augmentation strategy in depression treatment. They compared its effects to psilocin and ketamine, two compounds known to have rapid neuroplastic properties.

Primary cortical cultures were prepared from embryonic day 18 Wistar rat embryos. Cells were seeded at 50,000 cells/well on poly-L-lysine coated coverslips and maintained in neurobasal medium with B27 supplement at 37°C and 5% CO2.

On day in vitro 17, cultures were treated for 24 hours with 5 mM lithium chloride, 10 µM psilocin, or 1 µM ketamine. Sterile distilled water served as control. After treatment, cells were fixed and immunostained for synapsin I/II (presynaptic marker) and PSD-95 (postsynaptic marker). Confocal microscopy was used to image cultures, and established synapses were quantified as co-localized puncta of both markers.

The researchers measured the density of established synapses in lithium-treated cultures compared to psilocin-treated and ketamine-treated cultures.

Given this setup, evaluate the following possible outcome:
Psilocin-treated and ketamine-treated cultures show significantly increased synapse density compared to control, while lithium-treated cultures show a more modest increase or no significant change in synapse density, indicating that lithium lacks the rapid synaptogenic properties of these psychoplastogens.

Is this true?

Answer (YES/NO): NO